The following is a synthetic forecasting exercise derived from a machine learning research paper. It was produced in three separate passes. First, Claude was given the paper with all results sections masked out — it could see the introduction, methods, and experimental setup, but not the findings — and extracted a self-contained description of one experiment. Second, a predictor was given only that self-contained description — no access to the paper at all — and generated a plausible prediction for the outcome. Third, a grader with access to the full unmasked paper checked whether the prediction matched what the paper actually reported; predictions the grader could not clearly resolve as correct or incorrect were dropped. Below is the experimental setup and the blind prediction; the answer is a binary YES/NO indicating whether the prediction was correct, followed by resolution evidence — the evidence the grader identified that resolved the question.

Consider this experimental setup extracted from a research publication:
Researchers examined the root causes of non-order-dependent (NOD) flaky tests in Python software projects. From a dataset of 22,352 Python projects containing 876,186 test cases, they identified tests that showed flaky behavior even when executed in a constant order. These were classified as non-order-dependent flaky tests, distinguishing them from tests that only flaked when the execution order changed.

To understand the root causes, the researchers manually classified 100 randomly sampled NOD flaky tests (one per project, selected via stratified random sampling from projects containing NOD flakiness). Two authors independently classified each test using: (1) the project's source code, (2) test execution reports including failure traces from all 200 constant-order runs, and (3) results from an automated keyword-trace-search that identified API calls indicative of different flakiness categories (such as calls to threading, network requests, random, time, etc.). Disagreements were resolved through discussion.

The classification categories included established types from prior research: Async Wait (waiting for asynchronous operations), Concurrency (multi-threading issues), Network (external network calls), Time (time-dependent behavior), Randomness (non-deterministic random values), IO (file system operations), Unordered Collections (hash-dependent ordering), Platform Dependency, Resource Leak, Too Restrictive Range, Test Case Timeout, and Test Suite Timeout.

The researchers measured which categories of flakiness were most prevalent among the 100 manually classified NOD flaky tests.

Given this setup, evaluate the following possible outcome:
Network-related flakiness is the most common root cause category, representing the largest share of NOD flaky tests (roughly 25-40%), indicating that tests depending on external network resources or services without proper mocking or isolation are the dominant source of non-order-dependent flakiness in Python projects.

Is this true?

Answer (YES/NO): NO